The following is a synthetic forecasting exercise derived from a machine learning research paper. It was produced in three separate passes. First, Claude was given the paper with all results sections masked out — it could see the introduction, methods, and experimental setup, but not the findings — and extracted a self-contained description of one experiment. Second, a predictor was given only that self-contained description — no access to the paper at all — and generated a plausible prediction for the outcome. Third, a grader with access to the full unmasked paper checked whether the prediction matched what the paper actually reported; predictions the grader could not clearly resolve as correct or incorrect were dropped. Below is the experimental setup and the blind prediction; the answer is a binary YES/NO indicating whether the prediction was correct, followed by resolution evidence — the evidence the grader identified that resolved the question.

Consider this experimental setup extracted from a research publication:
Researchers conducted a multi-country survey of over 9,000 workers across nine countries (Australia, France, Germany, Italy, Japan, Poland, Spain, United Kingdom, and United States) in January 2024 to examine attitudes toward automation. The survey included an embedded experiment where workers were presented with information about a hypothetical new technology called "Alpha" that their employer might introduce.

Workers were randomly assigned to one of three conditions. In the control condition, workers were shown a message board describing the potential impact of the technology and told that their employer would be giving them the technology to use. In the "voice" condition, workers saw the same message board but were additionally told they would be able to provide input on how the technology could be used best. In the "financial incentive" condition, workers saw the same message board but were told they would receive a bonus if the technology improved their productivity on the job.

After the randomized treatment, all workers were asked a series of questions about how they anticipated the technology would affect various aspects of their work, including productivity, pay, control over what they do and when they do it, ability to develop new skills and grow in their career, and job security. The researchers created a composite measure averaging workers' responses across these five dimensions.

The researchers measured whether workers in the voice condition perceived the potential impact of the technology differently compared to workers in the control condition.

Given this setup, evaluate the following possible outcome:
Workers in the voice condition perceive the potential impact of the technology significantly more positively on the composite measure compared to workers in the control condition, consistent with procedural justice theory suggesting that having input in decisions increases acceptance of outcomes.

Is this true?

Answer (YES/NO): NO